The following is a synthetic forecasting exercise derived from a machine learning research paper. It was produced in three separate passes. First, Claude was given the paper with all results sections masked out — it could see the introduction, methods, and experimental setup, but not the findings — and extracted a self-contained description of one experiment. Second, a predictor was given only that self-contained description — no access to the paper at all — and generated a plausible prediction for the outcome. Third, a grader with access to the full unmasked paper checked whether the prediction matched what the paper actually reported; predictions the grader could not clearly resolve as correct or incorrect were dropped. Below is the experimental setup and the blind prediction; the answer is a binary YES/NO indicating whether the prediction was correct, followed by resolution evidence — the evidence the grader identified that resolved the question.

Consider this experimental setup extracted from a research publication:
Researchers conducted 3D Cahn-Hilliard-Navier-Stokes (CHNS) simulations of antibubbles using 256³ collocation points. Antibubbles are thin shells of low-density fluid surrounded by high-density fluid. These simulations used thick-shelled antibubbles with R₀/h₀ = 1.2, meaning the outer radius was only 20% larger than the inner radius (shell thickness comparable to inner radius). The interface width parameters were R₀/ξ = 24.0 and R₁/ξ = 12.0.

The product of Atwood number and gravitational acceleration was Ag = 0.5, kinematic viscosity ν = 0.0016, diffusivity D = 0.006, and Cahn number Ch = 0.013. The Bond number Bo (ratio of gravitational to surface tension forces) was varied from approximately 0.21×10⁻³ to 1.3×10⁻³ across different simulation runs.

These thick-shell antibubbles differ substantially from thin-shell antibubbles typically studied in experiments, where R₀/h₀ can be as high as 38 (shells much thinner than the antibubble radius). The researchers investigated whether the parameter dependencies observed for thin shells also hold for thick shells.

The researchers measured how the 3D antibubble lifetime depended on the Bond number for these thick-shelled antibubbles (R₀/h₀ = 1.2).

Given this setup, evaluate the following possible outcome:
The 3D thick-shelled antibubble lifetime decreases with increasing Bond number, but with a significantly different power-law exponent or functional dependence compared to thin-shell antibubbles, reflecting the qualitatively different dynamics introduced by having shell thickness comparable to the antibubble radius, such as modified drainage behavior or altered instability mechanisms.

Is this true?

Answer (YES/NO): NO